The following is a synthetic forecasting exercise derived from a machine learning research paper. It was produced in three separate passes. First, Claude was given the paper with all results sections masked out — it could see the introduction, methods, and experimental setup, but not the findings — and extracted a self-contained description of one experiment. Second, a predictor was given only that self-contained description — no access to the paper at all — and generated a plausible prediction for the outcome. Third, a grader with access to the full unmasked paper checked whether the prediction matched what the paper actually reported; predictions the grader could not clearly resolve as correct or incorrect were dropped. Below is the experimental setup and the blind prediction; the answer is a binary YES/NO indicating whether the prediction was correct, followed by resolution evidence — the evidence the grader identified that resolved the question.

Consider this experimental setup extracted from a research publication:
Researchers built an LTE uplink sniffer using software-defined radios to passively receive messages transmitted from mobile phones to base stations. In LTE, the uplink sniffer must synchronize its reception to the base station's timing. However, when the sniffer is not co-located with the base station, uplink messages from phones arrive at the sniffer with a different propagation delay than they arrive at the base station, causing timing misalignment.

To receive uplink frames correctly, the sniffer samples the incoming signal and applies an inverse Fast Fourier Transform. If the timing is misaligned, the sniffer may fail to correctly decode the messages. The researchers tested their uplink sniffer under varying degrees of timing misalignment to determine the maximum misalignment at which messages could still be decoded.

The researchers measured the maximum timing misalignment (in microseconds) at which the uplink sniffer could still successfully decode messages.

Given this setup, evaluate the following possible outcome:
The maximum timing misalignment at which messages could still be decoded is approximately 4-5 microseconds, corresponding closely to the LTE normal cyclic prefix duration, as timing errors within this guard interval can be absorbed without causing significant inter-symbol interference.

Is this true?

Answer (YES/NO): NO